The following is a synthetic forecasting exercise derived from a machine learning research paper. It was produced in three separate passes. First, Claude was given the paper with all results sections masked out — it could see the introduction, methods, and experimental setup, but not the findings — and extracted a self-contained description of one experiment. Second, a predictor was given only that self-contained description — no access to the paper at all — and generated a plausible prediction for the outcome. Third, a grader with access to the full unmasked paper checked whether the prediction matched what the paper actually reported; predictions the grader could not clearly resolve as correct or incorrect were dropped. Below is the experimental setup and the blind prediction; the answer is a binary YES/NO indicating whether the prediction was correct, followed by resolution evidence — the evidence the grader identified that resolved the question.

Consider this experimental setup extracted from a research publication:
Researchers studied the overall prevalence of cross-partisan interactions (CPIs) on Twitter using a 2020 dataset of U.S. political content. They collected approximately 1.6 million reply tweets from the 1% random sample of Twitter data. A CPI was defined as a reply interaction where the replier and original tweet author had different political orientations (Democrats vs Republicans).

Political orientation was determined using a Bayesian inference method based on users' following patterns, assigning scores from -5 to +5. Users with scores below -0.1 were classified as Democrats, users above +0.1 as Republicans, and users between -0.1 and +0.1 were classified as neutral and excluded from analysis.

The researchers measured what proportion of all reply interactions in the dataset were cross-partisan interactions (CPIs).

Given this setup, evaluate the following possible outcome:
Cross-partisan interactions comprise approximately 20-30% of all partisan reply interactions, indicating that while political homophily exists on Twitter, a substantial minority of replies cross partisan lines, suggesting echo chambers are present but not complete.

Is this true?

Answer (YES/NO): NO